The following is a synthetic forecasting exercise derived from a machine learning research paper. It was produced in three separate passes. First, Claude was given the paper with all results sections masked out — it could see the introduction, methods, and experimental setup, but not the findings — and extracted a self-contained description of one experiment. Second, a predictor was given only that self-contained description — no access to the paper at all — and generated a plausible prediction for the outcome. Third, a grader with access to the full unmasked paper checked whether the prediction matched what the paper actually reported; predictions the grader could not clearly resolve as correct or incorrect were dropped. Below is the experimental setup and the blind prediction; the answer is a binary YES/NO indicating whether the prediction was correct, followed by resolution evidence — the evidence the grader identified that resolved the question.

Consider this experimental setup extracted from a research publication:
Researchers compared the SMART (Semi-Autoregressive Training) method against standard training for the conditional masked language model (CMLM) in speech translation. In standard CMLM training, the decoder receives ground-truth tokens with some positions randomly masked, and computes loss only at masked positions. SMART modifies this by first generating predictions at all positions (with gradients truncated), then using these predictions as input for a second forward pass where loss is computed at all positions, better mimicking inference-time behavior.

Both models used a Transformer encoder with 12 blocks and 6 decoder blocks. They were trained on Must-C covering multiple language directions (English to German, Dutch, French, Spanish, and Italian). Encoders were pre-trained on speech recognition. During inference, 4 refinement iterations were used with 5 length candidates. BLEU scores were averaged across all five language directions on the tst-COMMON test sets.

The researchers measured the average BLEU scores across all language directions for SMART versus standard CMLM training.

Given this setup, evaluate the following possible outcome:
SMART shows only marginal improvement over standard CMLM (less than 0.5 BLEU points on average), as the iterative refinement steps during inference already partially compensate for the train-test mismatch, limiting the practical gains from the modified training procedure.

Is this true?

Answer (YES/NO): NO